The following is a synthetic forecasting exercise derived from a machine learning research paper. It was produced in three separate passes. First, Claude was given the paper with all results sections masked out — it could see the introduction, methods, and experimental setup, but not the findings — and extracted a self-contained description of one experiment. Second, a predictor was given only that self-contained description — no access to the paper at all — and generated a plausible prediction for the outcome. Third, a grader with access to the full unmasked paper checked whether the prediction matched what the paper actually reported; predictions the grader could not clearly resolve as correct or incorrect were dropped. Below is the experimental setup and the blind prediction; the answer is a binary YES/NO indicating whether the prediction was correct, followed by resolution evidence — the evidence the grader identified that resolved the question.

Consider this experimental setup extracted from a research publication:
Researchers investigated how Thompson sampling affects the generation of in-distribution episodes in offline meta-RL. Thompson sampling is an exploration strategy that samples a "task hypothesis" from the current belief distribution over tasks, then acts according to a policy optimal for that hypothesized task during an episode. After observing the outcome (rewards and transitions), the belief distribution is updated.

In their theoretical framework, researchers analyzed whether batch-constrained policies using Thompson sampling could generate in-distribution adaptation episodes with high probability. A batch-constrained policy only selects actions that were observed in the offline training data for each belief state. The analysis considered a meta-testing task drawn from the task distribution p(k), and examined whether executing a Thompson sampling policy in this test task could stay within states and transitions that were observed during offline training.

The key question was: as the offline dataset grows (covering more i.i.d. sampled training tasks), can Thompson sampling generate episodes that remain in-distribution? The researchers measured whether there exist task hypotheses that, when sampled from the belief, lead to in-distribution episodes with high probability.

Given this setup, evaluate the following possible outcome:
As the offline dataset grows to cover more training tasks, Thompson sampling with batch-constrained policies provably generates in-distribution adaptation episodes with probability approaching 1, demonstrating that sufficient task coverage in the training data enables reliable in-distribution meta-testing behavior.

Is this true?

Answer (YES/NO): NO